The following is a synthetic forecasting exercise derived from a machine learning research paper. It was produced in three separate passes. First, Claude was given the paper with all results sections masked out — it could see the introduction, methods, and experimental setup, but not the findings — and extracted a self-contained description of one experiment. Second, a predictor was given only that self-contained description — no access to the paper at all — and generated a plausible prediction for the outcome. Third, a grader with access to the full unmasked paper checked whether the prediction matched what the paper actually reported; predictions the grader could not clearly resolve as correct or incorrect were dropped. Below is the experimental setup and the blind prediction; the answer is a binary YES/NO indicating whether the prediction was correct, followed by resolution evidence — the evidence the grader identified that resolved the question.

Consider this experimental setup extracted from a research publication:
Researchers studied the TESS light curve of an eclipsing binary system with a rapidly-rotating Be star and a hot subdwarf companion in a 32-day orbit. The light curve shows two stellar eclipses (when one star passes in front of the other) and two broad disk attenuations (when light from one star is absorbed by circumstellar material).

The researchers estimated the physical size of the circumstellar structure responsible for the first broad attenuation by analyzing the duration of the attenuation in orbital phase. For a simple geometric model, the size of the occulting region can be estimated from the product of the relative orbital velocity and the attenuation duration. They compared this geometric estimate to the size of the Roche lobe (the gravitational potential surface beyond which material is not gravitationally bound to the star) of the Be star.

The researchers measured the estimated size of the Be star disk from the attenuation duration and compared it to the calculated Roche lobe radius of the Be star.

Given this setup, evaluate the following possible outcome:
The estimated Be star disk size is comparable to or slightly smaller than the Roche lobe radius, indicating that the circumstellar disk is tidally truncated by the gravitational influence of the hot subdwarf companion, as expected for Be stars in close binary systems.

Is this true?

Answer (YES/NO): YES